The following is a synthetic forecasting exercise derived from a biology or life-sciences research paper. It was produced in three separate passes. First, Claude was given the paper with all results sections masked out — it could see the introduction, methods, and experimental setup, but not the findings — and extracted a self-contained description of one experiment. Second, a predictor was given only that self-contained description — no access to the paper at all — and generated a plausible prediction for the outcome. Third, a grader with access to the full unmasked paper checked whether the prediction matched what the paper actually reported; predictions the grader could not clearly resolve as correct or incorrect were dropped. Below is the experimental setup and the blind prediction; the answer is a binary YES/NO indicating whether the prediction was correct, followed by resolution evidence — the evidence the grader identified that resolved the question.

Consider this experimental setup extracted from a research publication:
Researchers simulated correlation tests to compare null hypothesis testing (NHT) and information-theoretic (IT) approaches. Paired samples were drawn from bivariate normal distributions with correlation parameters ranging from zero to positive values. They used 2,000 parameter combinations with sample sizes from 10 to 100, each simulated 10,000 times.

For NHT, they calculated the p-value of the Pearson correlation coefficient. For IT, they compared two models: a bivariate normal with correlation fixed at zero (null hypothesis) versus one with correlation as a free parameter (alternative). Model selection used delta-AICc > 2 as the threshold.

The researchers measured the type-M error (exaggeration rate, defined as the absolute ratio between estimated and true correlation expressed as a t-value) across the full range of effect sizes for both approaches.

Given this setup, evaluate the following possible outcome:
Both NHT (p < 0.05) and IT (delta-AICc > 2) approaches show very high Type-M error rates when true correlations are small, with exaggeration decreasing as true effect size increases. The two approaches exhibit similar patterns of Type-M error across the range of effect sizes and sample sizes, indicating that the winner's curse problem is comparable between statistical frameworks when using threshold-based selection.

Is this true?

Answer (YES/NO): YES